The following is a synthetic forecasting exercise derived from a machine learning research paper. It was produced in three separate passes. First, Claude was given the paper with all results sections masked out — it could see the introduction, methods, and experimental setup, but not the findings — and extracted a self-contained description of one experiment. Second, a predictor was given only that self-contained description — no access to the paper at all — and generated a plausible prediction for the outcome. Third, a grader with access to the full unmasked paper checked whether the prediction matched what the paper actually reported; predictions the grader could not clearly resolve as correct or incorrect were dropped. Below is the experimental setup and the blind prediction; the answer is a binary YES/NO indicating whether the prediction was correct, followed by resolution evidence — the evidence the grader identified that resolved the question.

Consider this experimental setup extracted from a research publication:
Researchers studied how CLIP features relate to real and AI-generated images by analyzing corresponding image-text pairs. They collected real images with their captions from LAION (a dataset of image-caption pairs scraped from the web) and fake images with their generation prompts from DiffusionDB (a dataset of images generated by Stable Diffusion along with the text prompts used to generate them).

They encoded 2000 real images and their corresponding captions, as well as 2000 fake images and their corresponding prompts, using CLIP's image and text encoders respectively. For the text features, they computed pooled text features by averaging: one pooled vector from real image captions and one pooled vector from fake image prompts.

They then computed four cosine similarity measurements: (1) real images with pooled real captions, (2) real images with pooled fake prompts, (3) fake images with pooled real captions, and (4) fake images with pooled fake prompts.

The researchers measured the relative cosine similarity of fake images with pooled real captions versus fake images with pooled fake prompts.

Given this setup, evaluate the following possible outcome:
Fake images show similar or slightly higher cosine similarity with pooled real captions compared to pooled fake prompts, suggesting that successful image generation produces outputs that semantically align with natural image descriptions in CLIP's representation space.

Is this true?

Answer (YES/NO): YES